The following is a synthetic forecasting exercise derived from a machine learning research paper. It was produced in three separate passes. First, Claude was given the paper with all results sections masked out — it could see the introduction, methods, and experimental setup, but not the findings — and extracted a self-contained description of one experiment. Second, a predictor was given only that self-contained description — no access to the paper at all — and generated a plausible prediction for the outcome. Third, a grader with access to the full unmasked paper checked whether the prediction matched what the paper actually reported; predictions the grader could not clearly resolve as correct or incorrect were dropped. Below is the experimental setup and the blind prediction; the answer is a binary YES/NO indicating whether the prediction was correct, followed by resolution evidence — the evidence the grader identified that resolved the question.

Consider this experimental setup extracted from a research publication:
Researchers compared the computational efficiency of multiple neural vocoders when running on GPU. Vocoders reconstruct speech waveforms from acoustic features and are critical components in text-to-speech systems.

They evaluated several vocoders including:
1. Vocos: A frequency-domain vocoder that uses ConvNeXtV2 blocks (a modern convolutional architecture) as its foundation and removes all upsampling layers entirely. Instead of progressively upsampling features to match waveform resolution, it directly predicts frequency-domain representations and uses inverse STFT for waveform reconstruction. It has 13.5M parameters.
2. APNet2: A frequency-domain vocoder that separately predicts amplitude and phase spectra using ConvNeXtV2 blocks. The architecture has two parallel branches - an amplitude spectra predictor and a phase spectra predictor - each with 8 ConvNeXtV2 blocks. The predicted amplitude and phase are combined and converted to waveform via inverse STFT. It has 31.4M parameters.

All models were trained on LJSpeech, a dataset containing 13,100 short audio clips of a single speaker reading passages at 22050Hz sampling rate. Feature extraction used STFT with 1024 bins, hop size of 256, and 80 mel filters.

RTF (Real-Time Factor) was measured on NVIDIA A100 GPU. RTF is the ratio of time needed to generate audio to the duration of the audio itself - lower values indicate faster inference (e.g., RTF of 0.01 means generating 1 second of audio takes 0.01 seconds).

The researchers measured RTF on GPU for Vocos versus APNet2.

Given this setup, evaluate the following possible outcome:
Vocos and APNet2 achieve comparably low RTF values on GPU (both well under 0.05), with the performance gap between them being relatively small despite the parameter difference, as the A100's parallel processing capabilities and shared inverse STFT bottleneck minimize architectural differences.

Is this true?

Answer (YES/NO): NO